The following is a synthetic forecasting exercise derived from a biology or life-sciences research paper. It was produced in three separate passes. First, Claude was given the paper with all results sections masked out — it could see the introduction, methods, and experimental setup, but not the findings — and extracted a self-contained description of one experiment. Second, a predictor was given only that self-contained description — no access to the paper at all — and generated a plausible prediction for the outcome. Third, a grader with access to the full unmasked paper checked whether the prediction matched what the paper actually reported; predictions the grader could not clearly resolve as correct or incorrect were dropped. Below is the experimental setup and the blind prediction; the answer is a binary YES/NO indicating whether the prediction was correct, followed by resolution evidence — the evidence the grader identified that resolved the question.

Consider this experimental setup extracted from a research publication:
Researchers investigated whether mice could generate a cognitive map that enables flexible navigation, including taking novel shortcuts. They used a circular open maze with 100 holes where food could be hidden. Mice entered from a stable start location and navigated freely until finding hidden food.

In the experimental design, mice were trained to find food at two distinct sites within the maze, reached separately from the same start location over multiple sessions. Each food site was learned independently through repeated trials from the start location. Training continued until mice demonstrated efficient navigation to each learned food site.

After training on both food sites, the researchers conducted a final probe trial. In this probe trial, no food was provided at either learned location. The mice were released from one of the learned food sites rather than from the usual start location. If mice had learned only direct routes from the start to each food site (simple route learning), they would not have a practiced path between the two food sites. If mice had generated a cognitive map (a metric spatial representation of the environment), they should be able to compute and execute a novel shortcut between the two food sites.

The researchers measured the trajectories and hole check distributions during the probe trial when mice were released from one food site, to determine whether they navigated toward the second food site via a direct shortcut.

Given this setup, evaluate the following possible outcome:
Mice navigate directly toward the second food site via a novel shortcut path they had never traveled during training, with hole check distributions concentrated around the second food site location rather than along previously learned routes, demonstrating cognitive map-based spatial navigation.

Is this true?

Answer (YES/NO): YES